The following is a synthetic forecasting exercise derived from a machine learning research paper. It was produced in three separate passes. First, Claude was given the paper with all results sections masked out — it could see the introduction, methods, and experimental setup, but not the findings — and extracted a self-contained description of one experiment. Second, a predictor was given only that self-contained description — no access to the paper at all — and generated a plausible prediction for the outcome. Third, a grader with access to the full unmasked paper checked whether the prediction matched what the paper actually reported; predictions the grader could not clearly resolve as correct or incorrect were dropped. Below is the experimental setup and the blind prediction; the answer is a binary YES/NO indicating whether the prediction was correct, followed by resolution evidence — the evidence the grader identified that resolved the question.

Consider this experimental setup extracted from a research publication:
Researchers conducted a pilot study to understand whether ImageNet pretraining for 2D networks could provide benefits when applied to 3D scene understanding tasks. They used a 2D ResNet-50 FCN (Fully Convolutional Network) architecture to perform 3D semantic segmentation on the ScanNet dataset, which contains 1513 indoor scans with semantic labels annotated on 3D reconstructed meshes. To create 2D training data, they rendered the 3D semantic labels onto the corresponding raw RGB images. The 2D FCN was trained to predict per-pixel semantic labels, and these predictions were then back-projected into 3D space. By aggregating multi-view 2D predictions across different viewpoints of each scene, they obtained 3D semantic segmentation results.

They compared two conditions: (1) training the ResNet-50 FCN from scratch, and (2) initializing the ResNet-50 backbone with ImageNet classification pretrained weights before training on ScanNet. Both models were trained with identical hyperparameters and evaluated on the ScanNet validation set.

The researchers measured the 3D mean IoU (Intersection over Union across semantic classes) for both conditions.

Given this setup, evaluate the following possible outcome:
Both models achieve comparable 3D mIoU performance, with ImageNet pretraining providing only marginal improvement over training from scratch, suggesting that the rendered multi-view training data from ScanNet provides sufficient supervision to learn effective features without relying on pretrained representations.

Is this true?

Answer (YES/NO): NO